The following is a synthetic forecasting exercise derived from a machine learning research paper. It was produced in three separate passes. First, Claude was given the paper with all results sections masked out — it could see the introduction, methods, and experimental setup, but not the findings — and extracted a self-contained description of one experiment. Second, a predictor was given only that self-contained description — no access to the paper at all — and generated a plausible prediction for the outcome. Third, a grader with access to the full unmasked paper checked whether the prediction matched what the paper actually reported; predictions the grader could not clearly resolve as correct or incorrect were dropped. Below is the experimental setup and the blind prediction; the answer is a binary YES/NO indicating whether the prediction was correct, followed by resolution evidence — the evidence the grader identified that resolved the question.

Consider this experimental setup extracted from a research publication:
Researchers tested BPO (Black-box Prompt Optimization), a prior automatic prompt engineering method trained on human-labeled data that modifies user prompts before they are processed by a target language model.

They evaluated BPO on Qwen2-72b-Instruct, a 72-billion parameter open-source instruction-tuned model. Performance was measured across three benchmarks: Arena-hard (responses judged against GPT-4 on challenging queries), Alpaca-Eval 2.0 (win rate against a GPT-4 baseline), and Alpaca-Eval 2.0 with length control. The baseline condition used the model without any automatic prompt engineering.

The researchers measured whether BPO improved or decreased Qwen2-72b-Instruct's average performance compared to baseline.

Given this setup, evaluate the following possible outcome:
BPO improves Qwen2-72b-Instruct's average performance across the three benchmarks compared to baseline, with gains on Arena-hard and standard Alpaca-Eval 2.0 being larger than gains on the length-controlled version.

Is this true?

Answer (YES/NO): NO